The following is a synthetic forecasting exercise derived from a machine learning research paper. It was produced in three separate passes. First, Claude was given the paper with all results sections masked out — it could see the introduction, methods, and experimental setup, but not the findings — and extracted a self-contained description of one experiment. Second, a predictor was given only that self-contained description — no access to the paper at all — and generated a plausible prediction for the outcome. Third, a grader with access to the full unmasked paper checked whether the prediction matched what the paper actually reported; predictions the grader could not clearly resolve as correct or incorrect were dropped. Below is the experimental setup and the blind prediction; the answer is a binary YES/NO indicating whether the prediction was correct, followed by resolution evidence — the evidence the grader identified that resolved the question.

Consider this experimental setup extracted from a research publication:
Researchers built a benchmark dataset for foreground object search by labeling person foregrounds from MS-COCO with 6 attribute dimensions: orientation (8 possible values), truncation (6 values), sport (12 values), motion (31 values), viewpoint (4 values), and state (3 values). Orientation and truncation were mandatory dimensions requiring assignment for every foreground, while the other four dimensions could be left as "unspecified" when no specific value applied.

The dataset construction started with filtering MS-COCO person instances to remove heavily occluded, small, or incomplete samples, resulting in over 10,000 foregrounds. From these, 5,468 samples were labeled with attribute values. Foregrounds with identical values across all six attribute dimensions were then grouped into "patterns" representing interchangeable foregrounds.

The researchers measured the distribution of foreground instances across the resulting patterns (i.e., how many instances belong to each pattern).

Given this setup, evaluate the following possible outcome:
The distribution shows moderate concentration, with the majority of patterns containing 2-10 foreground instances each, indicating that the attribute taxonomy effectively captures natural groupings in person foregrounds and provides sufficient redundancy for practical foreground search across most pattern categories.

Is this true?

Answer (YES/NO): NO